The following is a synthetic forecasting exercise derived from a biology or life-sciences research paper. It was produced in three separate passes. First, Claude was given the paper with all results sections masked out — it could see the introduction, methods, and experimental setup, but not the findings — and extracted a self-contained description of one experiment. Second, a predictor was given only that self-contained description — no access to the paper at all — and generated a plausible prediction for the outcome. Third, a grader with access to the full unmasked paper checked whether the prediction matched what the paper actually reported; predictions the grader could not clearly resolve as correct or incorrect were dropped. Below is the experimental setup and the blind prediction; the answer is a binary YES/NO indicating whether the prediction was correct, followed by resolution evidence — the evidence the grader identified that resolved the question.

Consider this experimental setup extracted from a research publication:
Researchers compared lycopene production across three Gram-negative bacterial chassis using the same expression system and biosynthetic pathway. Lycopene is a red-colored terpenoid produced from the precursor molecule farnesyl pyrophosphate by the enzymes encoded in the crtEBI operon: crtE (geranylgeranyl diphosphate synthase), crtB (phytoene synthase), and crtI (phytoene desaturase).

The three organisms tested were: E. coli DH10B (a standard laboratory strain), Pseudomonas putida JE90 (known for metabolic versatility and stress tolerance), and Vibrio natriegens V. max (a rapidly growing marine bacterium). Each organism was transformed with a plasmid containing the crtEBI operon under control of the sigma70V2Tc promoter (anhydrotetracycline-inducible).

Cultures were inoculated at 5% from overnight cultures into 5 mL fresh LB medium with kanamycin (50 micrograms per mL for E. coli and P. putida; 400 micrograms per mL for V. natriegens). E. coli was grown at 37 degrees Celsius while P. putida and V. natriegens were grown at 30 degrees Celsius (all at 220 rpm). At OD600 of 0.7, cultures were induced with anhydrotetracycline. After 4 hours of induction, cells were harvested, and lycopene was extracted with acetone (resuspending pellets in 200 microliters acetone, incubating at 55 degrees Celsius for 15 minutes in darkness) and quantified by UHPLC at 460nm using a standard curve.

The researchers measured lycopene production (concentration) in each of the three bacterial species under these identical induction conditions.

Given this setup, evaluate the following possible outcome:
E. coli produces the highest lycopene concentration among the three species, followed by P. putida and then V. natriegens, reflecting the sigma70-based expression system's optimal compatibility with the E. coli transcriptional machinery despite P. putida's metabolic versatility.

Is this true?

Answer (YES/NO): NO